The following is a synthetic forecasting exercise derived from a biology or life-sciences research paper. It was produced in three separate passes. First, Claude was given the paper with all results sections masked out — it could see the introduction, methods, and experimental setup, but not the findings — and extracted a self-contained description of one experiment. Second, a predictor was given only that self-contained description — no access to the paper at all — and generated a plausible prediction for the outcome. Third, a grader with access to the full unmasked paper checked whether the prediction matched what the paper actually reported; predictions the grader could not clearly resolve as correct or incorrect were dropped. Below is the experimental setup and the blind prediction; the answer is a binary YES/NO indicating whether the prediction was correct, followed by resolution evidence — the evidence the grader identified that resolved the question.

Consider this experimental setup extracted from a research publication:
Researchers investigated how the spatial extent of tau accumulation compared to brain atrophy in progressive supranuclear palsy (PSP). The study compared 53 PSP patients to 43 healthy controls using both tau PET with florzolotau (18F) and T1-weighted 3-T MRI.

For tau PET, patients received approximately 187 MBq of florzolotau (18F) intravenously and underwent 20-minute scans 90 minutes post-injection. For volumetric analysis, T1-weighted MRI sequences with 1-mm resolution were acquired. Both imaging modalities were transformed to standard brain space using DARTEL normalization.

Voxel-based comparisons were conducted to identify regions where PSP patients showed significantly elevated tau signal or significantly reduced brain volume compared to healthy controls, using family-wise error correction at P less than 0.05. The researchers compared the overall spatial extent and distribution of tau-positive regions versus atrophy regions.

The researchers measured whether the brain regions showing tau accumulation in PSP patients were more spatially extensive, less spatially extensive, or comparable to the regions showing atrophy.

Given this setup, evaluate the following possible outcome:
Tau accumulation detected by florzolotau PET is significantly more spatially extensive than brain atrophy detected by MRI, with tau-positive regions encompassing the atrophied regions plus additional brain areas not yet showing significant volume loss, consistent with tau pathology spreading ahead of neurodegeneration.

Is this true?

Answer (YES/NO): NO